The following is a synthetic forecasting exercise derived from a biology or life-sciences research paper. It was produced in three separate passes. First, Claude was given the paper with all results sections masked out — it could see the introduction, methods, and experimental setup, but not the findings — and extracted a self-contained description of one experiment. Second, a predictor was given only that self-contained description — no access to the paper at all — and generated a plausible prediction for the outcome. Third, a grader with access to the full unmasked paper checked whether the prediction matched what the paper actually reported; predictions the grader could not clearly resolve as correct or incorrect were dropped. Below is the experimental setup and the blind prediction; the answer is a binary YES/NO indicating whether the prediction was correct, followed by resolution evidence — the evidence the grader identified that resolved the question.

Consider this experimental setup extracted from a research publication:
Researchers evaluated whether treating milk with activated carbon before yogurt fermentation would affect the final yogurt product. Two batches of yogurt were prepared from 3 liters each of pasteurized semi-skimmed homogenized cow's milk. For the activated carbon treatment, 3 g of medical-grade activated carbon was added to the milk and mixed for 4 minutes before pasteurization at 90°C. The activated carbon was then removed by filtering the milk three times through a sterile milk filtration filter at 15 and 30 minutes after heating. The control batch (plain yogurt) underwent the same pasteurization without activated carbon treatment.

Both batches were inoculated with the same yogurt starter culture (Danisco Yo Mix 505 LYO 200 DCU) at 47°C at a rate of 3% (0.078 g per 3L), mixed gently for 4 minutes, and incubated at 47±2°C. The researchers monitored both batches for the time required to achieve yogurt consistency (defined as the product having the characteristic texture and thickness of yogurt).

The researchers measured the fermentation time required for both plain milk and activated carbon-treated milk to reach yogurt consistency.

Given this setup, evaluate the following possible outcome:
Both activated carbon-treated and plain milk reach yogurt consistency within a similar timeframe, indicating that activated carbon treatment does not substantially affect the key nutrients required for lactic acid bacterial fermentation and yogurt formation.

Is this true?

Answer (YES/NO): YES